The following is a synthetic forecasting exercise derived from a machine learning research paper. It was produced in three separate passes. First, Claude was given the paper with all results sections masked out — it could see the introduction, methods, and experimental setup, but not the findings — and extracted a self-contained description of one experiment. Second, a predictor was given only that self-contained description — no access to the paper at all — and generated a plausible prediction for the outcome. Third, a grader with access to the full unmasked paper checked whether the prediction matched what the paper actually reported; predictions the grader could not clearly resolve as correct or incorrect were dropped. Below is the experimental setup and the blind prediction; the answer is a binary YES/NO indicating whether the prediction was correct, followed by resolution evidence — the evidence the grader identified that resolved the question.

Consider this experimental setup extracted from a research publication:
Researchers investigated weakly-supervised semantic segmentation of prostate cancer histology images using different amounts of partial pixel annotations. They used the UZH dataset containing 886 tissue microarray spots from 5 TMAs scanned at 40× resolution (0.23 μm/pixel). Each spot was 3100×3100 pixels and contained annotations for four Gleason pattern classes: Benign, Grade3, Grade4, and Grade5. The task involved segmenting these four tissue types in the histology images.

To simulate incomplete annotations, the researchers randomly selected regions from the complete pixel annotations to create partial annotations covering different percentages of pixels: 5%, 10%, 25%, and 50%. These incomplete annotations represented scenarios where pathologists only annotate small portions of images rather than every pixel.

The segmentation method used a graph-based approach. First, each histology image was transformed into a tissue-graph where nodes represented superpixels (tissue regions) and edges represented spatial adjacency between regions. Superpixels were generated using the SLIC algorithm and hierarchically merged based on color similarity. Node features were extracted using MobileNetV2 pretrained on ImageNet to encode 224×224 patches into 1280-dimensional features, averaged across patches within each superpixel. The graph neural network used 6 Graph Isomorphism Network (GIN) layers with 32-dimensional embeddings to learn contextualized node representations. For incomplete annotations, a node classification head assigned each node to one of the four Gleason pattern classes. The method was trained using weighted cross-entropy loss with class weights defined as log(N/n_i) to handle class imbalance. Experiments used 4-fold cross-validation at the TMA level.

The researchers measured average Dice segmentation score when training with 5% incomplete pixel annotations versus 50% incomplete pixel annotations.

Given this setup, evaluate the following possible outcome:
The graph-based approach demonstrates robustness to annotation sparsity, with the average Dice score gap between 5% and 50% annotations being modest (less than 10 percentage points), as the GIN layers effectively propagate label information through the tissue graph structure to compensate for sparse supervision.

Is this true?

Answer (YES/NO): YES